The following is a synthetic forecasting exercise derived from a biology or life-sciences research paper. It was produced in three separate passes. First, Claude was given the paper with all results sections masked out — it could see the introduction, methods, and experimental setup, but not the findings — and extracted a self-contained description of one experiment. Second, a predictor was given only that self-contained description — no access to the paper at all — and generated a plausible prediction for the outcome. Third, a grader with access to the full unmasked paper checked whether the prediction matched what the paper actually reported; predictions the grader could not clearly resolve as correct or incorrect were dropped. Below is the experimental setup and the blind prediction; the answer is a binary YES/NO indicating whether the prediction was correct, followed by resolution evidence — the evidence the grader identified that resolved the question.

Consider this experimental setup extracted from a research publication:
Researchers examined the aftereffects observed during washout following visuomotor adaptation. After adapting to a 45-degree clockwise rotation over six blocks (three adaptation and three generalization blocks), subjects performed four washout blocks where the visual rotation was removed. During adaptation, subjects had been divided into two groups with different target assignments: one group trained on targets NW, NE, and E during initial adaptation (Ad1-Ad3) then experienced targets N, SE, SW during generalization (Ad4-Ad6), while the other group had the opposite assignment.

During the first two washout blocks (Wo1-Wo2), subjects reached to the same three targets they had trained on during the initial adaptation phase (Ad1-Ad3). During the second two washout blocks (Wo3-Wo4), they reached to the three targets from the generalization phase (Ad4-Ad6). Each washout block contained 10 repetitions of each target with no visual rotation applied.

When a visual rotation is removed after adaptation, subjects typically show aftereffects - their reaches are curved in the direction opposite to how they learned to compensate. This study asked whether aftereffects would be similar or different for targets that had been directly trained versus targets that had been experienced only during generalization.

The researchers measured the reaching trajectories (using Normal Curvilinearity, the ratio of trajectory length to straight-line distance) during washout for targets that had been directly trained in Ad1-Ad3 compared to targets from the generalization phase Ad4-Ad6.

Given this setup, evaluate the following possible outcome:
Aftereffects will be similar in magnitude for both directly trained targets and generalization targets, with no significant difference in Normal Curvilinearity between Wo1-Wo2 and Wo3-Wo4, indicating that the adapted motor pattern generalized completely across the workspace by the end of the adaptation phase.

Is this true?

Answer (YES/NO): NO